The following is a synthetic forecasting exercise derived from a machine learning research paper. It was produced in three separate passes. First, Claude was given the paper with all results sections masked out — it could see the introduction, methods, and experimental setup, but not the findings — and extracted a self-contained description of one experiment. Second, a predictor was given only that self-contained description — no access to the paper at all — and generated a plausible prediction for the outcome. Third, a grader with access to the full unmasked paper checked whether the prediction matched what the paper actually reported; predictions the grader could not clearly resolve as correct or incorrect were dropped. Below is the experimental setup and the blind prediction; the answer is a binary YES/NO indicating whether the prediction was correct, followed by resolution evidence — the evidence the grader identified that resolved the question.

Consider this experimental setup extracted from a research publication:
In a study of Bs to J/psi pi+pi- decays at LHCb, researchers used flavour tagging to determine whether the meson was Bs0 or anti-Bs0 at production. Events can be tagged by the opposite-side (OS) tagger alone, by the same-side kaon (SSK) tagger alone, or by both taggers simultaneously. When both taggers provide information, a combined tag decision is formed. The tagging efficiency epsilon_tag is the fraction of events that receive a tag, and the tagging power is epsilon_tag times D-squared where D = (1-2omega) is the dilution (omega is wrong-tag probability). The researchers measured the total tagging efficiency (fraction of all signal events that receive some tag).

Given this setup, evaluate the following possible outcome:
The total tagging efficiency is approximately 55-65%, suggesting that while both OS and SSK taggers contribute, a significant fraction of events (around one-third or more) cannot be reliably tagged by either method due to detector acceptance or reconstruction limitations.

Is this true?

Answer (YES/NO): NO